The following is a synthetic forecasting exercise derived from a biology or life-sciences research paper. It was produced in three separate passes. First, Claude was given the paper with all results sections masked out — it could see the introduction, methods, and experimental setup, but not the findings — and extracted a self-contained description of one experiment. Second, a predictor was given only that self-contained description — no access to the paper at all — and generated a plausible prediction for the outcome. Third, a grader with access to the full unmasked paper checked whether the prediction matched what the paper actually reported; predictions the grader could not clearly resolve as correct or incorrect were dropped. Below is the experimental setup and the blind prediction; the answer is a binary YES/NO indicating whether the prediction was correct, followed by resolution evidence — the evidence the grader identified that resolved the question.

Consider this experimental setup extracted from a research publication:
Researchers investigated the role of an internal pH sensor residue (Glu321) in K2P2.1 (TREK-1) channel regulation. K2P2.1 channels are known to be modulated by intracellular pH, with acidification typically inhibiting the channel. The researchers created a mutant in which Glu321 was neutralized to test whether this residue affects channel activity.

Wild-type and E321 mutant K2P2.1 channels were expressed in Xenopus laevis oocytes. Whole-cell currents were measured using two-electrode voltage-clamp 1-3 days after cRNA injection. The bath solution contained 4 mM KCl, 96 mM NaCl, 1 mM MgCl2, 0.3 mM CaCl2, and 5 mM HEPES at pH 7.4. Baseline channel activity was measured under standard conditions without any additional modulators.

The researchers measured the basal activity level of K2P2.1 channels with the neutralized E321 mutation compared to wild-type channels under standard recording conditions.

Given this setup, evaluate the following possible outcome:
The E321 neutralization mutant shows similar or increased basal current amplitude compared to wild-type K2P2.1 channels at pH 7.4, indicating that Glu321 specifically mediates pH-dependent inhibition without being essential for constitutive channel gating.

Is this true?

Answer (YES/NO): YES